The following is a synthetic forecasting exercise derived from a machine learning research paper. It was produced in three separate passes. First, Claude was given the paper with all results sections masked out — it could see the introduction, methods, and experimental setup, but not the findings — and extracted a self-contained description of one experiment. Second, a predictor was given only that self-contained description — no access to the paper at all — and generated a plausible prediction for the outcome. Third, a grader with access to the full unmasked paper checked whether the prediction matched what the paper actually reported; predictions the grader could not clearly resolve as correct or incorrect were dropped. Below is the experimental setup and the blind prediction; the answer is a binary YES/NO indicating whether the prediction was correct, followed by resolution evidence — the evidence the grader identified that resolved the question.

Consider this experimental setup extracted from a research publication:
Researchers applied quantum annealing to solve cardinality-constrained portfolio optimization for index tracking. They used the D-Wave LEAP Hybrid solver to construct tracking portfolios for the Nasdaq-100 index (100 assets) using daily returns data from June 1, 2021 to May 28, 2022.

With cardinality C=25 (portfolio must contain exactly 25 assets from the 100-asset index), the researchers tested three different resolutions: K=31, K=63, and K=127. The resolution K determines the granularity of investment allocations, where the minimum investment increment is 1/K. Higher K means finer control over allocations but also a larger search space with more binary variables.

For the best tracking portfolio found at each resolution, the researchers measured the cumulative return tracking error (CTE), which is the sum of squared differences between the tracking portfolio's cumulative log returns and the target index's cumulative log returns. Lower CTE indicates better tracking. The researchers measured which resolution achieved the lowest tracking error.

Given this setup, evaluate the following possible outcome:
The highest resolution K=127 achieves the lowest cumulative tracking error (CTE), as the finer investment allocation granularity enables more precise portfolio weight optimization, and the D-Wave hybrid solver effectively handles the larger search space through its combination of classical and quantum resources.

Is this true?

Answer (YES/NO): NO